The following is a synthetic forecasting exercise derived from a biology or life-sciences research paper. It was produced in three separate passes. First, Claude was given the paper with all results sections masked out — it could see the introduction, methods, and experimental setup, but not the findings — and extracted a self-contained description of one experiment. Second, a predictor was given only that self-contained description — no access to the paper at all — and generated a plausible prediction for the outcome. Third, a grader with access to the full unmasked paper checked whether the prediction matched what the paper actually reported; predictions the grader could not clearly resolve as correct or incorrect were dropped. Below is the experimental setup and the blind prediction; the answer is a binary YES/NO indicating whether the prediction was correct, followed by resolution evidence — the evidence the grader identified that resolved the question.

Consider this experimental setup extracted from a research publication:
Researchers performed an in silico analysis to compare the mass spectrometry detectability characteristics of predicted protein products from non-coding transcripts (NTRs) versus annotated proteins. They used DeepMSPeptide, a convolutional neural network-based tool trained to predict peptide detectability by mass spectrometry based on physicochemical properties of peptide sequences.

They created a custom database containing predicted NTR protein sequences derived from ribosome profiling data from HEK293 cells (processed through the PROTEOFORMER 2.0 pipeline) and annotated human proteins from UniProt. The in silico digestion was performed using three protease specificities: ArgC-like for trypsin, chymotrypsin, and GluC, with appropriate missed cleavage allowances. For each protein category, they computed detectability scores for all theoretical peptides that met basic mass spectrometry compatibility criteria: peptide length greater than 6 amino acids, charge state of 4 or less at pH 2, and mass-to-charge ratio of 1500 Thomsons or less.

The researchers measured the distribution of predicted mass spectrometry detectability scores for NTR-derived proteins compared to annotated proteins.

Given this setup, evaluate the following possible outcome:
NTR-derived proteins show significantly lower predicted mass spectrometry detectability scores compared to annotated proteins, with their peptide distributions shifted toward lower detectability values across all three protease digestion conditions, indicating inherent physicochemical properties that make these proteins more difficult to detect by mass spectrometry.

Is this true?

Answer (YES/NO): NO